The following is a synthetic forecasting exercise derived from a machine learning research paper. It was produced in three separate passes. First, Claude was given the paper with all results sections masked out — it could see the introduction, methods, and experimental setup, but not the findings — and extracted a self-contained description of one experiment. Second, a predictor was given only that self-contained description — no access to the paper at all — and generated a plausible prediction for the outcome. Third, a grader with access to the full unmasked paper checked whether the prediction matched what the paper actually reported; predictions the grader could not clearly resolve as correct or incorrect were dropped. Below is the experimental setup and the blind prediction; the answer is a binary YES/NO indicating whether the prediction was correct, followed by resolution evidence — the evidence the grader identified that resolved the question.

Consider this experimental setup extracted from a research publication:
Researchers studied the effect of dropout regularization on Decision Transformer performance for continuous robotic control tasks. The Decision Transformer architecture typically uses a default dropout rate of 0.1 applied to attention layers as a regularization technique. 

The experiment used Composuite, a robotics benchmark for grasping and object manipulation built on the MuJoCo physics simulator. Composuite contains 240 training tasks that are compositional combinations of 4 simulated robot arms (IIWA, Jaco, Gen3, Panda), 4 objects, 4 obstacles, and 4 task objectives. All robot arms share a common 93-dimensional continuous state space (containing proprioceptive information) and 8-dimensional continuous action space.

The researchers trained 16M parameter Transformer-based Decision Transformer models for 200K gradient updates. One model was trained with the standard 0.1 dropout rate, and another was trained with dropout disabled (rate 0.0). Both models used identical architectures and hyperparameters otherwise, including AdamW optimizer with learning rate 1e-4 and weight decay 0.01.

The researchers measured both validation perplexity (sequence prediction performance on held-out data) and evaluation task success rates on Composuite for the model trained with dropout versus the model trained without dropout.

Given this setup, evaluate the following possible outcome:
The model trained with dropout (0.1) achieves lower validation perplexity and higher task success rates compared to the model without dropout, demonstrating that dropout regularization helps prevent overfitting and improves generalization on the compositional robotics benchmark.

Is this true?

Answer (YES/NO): NO